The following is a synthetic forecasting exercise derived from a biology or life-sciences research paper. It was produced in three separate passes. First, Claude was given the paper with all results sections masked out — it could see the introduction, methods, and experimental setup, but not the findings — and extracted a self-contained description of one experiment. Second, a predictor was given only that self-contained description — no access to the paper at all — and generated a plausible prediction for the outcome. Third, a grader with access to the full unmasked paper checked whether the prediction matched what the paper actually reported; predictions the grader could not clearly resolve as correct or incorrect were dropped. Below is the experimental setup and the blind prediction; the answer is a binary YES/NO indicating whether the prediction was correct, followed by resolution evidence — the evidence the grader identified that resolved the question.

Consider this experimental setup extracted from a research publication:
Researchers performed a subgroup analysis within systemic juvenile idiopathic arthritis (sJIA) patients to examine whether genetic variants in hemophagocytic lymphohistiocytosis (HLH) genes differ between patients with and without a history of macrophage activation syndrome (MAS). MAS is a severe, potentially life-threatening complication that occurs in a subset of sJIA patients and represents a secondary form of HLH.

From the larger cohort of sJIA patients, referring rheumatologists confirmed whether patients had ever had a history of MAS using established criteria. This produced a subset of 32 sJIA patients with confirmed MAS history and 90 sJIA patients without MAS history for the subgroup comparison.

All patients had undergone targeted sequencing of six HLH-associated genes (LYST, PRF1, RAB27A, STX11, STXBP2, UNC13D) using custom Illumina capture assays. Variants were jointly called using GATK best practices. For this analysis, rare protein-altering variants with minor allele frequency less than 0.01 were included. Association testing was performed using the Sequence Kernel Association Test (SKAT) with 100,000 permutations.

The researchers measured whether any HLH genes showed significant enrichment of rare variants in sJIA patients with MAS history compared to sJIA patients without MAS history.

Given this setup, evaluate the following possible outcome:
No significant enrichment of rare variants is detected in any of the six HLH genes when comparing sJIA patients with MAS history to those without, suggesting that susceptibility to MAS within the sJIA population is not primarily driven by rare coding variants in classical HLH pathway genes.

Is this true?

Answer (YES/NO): NO